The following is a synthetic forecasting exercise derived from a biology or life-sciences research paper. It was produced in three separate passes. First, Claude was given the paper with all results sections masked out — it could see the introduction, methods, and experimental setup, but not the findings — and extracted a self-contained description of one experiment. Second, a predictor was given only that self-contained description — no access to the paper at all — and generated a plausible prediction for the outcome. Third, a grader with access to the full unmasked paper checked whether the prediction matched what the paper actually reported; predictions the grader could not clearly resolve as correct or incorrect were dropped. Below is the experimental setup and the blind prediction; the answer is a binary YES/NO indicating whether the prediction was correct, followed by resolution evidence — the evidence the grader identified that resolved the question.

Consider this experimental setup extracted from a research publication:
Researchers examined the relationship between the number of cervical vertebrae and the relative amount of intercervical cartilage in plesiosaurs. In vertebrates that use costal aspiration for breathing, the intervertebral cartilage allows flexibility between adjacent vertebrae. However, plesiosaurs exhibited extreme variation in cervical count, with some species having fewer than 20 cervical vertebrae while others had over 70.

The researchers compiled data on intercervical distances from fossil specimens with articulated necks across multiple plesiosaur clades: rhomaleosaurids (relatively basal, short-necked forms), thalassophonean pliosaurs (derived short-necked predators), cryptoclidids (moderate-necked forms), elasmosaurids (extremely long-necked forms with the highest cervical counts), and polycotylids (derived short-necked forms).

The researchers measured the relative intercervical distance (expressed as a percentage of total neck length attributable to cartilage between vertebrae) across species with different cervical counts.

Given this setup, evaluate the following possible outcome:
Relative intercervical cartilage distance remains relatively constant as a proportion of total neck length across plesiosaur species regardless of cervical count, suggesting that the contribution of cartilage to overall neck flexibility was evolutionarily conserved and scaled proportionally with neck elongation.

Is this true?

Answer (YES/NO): NO